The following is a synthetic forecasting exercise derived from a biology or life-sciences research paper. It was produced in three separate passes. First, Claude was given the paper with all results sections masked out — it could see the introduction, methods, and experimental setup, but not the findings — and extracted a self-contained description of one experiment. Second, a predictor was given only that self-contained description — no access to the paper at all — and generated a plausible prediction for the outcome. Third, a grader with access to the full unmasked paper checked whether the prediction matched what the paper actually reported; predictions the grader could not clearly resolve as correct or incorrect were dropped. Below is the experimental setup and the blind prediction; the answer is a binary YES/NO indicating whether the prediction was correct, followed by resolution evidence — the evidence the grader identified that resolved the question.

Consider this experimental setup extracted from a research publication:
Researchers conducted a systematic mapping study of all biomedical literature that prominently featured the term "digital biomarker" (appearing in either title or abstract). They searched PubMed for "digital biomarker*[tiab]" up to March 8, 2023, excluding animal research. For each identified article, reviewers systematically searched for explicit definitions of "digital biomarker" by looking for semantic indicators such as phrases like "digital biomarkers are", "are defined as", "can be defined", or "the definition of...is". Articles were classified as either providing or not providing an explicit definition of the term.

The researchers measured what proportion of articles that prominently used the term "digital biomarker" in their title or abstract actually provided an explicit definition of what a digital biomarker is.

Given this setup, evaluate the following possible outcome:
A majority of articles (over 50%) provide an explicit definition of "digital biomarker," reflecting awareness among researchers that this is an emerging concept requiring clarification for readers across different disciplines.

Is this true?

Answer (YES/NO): NO